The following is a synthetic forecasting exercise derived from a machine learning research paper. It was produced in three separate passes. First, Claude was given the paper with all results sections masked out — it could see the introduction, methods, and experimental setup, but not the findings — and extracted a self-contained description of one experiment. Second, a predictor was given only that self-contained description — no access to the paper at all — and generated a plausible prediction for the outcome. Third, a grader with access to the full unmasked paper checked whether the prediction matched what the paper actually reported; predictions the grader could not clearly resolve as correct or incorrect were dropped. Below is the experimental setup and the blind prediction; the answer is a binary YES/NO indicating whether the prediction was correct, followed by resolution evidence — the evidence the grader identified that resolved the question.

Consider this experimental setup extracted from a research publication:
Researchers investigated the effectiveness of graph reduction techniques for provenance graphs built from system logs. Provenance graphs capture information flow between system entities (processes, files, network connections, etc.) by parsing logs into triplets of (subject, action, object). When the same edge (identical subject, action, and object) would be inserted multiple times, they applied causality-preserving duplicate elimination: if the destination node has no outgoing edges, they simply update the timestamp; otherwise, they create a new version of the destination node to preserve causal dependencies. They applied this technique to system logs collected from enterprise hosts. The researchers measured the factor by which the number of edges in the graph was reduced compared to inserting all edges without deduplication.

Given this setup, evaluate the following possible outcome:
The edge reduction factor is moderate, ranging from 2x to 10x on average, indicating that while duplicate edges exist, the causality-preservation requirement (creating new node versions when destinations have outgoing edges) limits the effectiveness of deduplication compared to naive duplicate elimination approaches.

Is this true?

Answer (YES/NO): YES